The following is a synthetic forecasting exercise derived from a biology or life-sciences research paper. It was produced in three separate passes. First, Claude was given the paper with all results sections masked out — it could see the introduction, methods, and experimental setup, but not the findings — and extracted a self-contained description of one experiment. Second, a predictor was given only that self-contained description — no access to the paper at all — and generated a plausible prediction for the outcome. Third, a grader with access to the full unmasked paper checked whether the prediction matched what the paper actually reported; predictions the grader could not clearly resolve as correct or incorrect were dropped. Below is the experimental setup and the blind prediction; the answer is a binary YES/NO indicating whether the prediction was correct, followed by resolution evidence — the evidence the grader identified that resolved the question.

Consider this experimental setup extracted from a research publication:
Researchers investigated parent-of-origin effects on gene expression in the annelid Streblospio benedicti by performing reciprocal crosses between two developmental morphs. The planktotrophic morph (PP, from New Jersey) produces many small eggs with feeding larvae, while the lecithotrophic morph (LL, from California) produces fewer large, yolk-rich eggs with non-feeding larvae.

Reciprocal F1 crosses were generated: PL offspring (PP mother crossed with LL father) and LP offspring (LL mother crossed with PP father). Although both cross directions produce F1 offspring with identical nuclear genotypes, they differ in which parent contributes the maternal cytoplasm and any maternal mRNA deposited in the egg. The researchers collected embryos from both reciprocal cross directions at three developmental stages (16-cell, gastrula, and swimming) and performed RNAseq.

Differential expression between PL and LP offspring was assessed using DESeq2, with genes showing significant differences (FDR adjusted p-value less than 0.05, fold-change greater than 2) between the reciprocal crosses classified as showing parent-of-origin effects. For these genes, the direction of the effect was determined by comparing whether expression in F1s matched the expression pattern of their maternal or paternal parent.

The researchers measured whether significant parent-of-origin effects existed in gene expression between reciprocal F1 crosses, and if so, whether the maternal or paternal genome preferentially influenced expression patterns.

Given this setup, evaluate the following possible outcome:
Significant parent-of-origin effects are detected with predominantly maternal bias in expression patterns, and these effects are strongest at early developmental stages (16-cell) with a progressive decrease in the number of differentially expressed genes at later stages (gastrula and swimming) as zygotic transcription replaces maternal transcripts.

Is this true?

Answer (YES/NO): YES